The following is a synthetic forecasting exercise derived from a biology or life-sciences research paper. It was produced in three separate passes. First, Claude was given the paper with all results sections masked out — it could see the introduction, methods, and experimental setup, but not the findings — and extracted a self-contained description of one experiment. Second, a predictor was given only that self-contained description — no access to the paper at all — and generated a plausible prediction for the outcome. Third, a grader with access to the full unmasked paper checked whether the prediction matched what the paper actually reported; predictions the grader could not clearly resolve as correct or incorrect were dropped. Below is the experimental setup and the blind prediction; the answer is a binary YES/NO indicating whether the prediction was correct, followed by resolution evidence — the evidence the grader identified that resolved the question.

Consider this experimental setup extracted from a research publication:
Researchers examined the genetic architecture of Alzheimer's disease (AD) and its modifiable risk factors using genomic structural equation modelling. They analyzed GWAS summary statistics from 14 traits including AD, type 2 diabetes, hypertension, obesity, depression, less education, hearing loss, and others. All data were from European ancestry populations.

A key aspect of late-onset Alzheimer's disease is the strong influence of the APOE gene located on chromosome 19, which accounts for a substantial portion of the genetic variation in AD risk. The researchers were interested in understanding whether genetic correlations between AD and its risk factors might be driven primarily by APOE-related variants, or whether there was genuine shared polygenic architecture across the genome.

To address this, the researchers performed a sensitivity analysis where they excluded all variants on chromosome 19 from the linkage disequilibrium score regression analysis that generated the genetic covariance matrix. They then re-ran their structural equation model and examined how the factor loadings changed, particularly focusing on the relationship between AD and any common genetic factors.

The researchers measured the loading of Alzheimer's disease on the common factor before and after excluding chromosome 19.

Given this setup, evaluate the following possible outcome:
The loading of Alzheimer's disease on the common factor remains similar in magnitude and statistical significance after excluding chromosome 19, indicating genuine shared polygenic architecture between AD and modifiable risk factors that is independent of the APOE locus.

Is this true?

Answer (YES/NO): YES